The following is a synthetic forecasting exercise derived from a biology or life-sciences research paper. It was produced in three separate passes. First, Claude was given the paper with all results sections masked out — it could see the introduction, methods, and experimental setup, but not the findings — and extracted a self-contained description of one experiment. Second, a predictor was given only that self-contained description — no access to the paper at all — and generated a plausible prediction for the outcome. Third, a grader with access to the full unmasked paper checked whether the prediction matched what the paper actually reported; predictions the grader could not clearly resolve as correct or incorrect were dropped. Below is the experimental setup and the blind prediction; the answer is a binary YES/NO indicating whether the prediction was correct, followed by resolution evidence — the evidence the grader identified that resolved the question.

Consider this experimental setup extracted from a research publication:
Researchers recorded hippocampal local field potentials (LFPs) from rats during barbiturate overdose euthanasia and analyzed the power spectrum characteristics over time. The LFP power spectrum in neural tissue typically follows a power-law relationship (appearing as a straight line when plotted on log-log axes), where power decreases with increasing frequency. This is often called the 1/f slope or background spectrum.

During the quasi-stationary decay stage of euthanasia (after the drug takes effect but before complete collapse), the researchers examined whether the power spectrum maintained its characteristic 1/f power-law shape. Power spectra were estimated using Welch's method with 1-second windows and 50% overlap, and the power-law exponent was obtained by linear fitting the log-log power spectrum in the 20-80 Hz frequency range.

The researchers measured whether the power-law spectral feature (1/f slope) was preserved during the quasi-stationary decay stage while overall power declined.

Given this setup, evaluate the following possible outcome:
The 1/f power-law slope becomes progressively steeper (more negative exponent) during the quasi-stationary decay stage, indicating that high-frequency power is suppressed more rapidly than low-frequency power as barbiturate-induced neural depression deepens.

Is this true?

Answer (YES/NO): NO